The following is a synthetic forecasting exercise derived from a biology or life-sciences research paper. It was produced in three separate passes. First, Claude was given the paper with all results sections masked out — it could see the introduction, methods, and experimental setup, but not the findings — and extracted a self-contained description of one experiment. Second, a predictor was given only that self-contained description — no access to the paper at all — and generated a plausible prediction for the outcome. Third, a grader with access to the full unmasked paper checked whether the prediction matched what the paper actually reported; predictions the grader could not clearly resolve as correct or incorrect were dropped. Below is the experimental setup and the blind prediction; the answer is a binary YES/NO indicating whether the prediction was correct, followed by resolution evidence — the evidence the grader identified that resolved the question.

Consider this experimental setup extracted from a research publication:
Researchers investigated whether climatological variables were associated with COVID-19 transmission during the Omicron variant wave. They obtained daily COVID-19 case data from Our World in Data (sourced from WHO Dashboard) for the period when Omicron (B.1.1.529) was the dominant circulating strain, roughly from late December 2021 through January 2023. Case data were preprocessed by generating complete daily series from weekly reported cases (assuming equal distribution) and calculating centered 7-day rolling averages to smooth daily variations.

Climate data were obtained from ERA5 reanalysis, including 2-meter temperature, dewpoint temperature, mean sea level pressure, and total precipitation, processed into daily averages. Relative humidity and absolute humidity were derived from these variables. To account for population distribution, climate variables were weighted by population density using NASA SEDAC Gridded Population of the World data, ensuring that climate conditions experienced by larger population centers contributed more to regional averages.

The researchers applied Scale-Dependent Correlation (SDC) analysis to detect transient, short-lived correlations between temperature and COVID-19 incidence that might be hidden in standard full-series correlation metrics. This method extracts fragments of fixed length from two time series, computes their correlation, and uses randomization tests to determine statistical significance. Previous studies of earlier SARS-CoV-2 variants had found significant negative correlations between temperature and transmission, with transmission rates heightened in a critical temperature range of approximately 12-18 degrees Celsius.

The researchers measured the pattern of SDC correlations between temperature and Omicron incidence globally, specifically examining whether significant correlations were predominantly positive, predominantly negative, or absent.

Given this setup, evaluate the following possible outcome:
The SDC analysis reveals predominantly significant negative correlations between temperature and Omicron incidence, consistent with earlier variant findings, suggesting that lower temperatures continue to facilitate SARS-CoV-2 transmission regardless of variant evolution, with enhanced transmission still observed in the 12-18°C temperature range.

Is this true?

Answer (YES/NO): NO